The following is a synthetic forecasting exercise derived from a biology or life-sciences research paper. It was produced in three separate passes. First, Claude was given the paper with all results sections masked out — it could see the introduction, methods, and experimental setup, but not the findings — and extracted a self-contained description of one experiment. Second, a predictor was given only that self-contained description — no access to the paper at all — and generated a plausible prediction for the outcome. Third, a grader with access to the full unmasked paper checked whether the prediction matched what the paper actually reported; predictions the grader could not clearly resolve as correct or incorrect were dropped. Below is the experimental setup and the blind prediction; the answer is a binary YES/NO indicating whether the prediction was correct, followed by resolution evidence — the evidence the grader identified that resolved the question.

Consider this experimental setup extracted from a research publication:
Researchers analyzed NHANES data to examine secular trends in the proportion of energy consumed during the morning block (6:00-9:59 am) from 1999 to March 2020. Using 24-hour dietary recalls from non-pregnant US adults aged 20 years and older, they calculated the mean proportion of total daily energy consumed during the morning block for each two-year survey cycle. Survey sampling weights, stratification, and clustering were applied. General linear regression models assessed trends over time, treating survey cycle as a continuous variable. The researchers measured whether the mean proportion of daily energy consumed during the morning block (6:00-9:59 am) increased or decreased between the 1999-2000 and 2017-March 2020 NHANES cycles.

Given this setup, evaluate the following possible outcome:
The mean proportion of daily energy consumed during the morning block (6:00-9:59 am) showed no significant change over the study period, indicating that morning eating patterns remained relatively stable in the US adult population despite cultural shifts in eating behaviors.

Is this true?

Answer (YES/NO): YES